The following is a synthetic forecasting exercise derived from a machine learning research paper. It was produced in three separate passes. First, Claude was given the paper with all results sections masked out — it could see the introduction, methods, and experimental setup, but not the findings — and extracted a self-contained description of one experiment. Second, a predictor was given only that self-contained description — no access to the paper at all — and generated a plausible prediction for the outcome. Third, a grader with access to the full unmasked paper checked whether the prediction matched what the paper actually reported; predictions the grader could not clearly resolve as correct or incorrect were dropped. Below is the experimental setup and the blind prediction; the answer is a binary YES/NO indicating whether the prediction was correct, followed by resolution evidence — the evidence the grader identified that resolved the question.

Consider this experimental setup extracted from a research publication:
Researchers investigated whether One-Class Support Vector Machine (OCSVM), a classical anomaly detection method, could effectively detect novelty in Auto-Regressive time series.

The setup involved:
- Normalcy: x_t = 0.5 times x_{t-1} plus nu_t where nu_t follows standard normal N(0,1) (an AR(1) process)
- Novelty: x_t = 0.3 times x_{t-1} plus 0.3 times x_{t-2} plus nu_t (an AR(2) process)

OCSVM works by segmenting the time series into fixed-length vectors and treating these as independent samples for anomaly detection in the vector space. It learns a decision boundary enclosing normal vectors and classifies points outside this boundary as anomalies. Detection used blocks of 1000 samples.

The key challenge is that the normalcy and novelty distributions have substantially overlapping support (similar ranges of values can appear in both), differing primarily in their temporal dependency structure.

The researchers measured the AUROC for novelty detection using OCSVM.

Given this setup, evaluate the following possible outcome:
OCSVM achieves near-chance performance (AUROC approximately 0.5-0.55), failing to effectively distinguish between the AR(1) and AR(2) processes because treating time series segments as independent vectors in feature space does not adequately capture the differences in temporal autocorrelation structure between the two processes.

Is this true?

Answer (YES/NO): NO